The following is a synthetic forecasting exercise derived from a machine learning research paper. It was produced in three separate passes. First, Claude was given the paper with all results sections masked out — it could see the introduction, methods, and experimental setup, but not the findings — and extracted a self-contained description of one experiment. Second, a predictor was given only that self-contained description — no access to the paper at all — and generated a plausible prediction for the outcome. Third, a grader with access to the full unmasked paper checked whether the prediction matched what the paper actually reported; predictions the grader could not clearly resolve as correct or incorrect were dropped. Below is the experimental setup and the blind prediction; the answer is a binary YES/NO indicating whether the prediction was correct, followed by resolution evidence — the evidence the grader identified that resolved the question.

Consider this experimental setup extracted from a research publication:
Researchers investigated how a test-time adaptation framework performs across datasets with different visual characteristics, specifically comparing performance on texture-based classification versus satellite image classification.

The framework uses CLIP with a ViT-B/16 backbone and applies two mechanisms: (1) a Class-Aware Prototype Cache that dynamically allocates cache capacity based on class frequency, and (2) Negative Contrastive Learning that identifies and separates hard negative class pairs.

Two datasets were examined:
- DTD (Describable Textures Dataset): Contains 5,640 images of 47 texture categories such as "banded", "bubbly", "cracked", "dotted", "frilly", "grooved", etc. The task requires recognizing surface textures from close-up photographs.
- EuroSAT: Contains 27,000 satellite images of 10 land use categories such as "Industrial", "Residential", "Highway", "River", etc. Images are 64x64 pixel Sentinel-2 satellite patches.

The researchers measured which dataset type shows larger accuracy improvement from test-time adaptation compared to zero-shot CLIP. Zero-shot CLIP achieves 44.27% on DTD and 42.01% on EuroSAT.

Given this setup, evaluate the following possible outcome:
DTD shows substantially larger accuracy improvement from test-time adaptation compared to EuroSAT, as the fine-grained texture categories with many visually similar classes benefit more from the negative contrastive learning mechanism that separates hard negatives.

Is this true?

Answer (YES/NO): NO